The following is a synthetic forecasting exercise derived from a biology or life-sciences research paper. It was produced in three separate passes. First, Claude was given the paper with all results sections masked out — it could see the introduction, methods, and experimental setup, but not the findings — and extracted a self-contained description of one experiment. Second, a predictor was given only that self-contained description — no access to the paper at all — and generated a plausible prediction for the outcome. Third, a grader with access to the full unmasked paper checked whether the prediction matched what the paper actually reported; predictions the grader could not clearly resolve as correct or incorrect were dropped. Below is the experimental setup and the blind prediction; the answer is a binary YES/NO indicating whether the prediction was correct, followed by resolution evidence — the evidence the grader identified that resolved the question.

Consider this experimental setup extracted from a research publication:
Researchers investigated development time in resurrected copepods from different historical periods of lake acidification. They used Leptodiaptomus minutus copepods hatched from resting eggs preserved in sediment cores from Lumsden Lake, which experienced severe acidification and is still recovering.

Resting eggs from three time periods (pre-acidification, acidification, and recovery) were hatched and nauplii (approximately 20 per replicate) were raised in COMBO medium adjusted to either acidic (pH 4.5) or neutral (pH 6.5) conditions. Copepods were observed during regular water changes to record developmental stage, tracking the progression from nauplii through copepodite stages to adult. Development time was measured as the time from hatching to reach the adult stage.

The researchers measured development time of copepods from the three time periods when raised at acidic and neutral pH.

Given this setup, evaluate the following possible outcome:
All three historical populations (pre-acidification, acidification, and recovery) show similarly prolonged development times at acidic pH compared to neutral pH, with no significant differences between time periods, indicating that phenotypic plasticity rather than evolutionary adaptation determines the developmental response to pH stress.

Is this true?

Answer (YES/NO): NO